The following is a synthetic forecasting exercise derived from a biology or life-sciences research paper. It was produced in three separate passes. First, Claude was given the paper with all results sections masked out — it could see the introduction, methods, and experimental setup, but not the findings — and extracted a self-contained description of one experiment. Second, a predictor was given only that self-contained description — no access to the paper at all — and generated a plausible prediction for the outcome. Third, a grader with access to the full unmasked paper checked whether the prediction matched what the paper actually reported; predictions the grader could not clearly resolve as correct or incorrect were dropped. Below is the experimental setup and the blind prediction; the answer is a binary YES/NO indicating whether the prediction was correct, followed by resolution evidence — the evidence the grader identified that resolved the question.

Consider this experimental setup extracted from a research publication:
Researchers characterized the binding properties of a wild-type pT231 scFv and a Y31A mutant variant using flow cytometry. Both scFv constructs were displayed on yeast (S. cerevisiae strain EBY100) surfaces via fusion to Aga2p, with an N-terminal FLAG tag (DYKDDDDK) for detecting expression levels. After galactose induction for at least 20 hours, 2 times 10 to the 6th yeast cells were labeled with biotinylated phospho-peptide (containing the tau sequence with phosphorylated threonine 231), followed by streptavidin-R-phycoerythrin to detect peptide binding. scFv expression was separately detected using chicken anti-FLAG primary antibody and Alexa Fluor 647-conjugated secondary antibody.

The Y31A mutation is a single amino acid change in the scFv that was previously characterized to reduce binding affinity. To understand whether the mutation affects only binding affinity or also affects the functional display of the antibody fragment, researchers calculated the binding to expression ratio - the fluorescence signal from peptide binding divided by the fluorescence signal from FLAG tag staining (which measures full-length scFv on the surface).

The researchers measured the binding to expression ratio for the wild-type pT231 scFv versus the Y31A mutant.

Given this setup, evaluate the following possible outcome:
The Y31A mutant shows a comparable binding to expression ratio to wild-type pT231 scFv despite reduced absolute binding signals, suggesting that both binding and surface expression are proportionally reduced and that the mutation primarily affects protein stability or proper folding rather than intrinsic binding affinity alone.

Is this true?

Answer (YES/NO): NO